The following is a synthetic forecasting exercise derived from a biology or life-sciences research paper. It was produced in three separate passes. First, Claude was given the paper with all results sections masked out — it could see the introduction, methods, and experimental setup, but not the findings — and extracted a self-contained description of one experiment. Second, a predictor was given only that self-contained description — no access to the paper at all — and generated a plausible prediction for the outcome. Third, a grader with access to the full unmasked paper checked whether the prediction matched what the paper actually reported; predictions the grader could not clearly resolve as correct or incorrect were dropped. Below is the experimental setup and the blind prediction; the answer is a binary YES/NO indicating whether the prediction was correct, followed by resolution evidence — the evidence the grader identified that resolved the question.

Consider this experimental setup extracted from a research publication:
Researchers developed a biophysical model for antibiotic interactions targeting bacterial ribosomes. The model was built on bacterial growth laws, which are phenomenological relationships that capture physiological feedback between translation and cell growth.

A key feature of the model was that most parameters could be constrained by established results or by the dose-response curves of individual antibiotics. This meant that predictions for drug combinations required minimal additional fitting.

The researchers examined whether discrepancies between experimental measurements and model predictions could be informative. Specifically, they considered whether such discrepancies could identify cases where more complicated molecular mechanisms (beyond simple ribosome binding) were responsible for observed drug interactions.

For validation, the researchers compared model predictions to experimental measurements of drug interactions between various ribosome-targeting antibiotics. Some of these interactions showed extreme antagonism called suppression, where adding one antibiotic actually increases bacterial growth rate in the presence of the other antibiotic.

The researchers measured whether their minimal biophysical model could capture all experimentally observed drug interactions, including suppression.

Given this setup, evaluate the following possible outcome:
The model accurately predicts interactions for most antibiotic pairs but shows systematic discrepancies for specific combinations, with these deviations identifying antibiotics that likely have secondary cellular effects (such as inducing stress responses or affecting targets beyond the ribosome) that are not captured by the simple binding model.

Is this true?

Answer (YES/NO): NO